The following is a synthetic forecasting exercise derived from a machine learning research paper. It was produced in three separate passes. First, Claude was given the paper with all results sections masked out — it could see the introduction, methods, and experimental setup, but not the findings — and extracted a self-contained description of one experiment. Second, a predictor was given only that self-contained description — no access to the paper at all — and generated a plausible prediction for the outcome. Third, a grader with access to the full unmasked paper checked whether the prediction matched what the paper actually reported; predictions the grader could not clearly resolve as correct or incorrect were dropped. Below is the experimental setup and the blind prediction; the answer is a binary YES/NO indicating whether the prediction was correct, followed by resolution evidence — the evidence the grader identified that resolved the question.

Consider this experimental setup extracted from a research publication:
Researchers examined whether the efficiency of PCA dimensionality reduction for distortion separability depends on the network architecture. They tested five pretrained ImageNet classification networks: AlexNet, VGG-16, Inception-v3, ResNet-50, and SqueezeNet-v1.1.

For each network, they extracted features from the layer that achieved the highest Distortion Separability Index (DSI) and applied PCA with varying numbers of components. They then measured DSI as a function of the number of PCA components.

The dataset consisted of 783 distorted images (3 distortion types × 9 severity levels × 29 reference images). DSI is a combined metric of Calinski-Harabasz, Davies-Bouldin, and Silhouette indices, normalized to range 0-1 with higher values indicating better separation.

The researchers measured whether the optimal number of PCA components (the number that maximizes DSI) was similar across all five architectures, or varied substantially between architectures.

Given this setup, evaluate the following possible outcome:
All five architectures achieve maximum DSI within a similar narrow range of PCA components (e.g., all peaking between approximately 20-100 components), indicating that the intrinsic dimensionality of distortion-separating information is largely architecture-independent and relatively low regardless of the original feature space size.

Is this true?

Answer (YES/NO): NO